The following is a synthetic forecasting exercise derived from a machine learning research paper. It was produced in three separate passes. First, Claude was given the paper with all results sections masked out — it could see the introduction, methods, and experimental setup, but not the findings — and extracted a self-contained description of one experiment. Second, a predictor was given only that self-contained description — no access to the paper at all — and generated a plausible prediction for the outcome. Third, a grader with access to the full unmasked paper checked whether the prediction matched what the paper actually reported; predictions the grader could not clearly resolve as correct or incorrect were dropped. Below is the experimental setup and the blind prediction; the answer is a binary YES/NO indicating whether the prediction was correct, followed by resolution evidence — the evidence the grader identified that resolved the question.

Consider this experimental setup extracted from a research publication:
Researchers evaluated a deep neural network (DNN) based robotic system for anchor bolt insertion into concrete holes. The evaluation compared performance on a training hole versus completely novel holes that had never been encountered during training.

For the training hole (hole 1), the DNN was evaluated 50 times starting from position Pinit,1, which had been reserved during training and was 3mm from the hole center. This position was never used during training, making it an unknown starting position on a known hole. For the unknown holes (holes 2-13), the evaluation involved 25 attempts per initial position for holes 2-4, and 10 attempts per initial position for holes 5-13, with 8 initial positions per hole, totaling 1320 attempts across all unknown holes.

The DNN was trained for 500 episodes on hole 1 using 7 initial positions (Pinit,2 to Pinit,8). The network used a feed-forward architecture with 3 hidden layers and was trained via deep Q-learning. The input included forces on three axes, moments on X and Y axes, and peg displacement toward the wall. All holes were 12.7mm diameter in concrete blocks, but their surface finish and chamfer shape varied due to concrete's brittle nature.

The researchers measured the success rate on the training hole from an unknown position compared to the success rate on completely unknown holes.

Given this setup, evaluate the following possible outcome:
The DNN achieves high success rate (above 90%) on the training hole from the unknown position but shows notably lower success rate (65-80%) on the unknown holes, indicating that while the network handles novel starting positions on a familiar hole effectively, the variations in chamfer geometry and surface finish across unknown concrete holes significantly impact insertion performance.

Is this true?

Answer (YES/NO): NO